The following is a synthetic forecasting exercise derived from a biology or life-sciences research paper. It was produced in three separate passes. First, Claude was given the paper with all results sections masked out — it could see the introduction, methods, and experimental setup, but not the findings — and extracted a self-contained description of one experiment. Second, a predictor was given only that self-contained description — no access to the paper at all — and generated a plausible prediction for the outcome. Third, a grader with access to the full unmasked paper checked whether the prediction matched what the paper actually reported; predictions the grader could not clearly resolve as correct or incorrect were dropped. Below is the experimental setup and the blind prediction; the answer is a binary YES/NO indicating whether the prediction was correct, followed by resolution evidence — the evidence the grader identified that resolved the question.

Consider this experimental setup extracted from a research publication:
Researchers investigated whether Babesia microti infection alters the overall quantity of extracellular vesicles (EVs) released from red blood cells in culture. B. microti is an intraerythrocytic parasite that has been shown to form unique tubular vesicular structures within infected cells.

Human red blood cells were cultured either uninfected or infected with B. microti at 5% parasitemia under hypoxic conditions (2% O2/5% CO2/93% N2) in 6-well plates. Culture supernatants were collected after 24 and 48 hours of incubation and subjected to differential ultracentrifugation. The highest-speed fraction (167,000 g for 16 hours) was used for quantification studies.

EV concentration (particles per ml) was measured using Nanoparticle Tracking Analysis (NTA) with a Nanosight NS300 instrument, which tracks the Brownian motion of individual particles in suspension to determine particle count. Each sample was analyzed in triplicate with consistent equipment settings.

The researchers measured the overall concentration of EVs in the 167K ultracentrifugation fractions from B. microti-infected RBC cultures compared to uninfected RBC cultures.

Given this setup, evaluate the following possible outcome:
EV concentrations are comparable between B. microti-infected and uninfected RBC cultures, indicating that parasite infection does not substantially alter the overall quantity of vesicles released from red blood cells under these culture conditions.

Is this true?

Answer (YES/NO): NO